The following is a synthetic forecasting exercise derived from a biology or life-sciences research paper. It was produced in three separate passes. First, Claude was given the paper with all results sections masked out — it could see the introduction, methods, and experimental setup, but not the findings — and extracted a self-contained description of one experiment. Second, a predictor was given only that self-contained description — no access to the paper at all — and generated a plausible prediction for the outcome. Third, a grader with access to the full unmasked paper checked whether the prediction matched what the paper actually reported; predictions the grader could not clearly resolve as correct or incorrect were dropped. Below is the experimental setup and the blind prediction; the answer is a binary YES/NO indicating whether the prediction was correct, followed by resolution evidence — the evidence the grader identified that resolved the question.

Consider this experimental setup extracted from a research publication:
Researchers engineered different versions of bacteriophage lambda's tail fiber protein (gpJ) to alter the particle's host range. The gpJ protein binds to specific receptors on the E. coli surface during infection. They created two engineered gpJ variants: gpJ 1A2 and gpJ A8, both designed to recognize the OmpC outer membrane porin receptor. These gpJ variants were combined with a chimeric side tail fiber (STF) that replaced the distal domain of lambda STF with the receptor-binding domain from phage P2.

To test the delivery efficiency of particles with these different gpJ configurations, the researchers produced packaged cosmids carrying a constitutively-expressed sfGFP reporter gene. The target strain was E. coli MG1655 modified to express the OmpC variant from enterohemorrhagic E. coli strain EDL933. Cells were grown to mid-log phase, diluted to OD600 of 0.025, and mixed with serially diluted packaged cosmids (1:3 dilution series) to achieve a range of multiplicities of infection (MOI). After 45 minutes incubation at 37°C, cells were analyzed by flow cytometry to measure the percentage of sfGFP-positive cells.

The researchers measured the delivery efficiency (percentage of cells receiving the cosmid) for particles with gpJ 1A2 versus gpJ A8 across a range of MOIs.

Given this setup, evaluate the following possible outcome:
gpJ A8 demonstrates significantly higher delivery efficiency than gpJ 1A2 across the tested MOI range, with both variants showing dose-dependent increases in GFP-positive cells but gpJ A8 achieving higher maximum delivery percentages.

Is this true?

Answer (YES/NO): NO